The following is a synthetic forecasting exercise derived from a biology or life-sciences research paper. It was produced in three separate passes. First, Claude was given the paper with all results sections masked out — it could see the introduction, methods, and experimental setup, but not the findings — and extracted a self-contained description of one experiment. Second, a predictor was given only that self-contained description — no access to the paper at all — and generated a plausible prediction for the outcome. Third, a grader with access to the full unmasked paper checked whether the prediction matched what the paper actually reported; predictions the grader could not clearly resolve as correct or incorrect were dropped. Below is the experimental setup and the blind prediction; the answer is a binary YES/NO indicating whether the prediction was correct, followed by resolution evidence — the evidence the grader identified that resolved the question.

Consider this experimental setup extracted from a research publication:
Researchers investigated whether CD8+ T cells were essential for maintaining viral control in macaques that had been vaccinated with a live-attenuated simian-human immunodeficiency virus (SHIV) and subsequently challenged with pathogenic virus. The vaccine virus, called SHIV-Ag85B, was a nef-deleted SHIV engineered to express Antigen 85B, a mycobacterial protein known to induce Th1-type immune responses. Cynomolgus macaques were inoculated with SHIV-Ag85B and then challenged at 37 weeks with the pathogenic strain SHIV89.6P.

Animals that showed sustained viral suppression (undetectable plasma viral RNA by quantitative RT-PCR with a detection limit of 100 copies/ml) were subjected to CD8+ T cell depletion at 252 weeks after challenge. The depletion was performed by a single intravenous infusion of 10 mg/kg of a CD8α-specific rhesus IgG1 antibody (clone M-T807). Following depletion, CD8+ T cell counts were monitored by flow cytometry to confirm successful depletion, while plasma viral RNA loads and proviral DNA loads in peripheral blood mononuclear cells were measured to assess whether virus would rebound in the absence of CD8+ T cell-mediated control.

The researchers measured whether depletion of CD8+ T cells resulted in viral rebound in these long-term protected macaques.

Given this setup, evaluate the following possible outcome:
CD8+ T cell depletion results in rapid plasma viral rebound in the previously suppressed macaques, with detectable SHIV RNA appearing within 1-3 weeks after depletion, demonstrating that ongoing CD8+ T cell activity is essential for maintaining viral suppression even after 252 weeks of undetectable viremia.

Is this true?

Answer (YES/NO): NO